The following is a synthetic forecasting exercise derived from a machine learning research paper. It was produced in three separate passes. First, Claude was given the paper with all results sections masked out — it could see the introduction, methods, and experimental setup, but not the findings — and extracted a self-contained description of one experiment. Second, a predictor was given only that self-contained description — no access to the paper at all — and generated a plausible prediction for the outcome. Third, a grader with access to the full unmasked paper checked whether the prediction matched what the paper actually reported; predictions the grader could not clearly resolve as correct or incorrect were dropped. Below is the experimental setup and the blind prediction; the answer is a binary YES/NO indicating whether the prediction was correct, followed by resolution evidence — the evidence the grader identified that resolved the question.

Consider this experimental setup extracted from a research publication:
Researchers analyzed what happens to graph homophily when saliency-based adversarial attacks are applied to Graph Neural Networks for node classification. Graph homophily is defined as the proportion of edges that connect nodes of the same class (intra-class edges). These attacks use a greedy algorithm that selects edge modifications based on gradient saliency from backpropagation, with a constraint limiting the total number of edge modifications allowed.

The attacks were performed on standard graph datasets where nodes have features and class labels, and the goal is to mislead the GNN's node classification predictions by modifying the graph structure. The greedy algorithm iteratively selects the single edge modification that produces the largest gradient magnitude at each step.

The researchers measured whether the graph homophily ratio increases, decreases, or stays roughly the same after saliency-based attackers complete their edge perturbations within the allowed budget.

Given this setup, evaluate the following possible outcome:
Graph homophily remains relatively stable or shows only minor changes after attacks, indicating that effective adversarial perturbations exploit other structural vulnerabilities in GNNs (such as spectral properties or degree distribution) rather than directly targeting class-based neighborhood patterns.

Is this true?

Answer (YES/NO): NO